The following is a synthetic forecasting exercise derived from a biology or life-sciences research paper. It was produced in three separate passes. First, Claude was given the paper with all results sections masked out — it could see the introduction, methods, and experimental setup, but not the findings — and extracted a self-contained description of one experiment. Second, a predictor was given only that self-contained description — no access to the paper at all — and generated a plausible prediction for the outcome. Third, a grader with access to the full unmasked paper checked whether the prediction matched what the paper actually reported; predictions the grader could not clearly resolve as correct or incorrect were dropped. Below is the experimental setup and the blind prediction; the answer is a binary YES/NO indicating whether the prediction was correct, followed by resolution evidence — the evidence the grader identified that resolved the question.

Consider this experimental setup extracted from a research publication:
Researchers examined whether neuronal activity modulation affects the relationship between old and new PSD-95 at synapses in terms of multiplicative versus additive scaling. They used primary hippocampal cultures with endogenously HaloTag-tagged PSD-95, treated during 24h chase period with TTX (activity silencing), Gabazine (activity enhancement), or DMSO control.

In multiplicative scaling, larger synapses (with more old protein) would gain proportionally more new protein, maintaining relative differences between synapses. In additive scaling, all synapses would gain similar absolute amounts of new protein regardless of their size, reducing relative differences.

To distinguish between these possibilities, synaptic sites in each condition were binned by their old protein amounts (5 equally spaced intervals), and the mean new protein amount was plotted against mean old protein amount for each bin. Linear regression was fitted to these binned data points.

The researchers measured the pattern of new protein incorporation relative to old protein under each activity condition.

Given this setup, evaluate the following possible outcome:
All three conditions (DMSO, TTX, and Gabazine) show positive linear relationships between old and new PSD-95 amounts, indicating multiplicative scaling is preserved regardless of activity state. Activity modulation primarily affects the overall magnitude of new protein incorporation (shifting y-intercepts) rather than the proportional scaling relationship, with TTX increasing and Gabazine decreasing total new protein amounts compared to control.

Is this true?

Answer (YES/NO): NO